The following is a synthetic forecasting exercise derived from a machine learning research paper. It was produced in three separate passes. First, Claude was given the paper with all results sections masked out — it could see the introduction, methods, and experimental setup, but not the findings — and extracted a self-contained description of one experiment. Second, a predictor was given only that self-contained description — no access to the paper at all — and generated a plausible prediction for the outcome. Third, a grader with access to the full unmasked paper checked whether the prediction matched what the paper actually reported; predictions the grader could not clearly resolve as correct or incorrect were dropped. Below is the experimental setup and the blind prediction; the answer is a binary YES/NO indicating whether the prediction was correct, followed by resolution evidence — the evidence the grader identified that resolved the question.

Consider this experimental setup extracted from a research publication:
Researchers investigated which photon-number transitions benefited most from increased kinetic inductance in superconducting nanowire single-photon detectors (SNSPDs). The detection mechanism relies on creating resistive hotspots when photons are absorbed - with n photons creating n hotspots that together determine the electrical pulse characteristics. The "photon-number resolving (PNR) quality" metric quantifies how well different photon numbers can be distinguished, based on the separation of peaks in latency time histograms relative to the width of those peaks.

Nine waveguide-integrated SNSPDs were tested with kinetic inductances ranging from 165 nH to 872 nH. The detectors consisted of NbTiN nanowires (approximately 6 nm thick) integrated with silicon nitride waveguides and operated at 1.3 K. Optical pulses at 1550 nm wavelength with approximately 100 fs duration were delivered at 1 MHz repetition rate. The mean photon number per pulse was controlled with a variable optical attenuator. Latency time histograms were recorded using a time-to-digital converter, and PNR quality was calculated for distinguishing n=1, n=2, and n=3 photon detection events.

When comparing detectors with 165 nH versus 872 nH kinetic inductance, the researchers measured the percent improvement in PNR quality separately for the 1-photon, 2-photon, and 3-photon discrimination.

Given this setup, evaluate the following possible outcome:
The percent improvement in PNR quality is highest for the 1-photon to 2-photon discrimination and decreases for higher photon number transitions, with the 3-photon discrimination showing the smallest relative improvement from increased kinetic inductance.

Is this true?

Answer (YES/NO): NO